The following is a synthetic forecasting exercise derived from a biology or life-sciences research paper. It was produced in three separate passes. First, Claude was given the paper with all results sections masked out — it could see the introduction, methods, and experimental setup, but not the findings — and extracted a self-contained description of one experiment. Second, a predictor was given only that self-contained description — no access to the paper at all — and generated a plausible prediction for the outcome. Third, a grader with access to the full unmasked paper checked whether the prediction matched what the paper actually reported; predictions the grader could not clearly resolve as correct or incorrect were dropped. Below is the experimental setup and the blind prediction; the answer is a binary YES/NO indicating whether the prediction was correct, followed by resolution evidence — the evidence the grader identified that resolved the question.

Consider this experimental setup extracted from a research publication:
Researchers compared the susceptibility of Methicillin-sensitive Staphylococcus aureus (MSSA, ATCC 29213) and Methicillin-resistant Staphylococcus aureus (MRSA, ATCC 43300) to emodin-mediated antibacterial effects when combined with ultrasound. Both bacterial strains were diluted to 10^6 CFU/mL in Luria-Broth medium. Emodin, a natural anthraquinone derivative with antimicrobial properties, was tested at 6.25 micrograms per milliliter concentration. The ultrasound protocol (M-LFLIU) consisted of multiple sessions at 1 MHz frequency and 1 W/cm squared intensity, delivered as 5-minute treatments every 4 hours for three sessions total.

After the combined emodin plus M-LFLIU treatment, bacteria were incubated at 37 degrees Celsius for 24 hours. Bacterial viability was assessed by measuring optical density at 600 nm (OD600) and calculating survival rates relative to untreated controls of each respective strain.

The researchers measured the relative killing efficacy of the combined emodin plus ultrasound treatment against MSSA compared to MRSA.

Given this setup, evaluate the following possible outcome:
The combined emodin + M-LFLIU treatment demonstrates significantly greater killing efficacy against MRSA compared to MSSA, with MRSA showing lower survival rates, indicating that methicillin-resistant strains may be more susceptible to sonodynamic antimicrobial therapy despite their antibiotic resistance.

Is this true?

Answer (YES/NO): NO